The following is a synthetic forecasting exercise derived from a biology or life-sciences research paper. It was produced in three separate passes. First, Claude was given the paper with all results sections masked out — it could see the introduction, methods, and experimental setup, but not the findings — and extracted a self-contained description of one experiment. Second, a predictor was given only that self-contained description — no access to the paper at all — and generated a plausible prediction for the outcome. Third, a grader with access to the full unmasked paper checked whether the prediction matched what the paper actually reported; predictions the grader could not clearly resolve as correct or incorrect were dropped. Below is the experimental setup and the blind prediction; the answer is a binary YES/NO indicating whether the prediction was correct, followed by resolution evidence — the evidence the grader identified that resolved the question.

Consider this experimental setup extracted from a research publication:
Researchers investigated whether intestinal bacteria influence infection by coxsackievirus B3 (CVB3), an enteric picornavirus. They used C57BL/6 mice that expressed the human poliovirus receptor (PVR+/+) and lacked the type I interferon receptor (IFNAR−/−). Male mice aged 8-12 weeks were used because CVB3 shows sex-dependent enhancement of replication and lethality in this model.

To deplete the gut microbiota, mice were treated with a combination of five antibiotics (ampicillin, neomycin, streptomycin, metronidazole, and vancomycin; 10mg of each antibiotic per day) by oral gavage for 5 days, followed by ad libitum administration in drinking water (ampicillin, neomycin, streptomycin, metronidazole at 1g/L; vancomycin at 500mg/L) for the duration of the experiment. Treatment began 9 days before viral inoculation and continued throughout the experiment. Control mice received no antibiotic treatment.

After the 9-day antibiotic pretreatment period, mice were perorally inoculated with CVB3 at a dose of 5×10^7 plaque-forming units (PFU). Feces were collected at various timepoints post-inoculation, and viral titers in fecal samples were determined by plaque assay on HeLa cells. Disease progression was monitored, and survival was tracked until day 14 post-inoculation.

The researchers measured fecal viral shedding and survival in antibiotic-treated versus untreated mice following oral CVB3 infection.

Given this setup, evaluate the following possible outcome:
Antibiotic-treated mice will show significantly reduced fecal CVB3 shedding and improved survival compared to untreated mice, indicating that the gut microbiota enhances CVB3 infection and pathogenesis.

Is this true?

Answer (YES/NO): YES